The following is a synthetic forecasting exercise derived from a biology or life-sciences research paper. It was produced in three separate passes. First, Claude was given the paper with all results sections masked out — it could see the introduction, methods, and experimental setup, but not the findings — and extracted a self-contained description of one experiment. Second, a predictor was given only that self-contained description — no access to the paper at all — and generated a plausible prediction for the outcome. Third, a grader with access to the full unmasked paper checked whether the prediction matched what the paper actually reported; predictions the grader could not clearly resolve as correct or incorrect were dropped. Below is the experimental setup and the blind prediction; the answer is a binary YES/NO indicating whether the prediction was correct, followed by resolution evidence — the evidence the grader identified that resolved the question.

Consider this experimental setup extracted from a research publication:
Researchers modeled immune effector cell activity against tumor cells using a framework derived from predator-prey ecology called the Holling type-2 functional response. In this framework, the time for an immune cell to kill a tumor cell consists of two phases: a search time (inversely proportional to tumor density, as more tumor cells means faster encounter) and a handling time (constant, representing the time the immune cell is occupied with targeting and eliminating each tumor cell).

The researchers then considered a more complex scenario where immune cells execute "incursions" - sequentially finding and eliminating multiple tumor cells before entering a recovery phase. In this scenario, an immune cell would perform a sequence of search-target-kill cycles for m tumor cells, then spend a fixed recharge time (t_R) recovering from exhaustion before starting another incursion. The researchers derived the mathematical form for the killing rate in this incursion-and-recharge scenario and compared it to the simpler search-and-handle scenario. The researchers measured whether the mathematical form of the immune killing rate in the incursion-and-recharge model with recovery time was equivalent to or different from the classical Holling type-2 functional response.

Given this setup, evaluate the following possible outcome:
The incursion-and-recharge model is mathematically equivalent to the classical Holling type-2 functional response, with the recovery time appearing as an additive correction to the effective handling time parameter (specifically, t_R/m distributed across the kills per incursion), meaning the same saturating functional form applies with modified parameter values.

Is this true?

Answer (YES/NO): YES